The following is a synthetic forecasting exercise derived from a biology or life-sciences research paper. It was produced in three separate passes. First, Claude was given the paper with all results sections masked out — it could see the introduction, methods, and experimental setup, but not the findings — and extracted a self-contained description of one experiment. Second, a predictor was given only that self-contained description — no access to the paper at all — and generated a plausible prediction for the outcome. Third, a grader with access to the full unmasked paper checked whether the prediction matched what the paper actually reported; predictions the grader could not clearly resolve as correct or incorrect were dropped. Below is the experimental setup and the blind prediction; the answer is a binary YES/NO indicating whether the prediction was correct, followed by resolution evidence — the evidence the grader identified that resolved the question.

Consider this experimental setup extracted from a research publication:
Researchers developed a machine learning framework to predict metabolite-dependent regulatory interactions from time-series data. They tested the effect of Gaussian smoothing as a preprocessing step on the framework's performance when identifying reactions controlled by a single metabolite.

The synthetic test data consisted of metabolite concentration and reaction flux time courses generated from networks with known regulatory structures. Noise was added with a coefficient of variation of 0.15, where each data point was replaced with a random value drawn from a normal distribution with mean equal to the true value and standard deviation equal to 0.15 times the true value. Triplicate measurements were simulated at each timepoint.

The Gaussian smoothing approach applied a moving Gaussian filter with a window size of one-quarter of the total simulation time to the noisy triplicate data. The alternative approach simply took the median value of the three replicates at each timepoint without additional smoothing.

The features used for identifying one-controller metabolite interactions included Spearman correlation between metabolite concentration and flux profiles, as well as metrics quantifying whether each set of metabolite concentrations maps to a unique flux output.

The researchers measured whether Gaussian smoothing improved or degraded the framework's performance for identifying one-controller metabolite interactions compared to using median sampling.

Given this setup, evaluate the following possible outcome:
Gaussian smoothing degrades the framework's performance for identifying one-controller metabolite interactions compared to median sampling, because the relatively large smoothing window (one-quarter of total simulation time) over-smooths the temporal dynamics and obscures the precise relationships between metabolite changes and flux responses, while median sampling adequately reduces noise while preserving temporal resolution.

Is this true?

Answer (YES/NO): YES